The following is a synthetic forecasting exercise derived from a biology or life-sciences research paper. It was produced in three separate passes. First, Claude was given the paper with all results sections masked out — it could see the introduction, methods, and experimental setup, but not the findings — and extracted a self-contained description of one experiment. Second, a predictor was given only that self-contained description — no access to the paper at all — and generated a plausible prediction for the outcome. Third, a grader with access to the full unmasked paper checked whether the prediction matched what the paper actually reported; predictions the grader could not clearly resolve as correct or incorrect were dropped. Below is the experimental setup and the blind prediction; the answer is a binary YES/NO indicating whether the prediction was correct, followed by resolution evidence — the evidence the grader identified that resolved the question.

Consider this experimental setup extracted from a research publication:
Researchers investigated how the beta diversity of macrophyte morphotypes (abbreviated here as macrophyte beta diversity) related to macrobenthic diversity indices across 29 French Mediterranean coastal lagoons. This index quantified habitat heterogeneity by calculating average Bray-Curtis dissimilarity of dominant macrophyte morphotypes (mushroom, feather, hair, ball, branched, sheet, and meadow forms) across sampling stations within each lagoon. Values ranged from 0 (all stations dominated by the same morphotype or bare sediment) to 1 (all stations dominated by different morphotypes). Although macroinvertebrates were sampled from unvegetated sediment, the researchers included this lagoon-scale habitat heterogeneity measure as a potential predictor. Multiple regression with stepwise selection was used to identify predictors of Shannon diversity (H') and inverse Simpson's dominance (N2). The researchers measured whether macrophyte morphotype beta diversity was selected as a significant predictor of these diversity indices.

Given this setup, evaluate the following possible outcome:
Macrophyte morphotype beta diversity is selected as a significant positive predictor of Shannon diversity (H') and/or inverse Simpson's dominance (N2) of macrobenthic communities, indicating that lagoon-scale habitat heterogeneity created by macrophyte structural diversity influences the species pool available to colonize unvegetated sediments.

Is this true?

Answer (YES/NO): YES